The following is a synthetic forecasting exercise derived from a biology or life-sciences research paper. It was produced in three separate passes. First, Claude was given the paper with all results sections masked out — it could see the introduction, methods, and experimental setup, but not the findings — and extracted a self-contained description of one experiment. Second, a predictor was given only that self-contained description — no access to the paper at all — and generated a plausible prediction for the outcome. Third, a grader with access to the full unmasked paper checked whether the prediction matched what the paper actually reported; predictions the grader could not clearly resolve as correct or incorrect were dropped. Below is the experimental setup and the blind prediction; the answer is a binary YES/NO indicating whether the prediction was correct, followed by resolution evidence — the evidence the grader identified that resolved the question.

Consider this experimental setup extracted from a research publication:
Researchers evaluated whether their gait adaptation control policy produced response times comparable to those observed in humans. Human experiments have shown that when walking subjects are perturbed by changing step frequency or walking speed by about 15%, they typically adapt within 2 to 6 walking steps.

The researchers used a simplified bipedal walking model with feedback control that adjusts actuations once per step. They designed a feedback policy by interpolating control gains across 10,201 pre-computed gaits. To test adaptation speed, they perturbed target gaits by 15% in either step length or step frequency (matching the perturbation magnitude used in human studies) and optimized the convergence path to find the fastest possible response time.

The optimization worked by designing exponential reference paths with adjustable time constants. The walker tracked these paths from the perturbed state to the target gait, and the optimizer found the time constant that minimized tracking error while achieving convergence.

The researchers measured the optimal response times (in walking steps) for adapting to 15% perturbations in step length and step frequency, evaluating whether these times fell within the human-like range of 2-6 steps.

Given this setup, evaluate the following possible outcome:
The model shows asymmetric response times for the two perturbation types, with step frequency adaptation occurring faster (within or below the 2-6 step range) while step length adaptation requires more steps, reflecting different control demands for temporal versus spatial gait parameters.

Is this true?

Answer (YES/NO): NO